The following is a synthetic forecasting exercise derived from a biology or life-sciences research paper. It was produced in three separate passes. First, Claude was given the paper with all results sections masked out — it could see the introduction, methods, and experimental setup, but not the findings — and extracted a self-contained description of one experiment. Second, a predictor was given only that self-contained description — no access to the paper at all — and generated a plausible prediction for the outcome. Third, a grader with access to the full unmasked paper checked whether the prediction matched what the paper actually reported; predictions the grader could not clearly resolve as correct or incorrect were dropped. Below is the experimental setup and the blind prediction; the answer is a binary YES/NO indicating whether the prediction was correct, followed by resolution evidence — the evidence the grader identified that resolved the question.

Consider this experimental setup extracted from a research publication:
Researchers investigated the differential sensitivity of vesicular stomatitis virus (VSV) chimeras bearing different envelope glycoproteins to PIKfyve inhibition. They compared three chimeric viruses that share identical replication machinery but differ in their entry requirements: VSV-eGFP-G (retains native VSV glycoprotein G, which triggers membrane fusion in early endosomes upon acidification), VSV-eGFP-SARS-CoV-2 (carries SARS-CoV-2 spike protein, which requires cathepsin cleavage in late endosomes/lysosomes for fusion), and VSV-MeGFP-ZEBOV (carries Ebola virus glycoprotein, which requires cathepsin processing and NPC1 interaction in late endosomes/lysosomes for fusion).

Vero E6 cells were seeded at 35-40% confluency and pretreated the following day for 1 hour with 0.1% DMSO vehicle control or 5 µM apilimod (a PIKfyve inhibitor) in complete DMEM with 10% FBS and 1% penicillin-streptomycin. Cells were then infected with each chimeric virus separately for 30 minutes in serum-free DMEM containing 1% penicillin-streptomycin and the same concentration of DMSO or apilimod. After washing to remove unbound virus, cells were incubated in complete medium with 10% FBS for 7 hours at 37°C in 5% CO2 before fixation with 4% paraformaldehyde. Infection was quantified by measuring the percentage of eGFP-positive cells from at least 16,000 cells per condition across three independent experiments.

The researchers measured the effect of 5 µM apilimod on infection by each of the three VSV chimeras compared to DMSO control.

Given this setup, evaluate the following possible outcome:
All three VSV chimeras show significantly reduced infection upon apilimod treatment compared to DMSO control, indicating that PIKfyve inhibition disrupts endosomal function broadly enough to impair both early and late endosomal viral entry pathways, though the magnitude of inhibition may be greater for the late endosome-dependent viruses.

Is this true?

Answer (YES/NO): NO